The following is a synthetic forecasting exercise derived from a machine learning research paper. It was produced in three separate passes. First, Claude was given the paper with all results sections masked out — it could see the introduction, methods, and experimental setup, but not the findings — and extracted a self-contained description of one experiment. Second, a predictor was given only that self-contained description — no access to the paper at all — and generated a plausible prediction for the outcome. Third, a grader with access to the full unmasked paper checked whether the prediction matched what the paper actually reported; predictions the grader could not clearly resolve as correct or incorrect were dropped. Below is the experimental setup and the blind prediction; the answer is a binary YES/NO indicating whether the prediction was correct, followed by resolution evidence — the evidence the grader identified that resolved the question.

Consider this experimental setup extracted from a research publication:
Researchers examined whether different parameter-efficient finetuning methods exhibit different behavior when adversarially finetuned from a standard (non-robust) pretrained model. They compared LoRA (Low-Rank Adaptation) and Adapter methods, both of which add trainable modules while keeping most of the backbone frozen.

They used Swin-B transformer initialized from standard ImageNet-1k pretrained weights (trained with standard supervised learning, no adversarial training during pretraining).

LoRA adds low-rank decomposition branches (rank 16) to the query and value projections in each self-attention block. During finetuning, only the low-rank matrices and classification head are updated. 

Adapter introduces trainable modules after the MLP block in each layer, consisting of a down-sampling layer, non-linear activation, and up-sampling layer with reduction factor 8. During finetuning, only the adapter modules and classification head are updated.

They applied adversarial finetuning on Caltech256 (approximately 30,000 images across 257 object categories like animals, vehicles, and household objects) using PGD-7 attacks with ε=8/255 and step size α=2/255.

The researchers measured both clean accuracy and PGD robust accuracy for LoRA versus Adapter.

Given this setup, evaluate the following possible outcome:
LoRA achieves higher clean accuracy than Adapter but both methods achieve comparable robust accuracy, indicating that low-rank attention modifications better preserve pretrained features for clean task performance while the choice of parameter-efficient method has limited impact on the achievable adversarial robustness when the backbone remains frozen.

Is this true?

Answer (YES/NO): NO